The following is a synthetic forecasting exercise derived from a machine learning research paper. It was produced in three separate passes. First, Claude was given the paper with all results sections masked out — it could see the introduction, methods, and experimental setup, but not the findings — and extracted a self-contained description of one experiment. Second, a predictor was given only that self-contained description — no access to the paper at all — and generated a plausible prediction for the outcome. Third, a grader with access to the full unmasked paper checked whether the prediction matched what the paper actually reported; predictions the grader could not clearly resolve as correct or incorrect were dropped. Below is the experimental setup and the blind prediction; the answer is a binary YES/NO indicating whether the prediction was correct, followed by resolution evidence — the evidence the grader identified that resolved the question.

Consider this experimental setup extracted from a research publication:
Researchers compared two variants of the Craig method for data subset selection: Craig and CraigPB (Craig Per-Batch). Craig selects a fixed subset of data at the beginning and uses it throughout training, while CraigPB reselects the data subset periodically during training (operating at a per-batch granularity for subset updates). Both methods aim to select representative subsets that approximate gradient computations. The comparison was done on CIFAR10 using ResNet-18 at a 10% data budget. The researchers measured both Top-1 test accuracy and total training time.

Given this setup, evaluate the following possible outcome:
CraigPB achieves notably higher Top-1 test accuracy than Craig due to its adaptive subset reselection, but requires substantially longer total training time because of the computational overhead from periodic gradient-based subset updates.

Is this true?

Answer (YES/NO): NO